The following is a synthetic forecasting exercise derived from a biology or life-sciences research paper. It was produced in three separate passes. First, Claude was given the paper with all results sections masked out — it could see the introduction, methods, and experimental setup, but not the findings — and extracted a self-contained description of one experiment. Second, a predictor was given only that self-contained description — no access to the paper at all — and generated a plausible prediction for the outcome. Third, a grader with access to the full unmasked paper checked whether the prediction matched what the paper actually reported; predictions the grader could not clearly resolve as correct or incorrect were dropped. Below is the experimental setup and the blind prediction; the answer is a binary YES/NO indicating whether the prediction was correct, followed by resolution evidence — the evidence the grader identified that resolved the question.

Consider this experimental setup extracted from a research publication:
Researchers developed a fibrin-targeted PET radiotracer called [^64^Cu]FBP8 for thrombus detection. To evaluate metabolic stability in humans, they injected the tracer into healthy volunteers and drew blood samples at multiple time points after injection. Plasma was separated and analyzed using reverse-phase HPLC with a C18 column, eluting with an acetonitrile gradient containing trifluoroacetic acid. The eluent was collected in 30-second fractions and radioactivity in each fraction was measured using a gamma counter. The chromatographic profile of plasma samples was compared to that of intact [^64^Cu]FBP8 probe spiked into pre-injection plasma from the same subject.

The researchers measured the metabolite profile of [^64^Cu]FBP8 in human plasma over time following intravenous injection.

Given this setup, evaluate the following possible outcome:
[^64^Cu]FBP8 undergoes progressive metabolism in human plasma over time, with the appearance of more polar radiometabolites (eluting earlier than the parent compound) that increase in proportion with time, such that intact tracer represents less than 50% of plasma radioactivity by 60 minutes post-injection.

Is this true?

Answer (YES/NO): NO